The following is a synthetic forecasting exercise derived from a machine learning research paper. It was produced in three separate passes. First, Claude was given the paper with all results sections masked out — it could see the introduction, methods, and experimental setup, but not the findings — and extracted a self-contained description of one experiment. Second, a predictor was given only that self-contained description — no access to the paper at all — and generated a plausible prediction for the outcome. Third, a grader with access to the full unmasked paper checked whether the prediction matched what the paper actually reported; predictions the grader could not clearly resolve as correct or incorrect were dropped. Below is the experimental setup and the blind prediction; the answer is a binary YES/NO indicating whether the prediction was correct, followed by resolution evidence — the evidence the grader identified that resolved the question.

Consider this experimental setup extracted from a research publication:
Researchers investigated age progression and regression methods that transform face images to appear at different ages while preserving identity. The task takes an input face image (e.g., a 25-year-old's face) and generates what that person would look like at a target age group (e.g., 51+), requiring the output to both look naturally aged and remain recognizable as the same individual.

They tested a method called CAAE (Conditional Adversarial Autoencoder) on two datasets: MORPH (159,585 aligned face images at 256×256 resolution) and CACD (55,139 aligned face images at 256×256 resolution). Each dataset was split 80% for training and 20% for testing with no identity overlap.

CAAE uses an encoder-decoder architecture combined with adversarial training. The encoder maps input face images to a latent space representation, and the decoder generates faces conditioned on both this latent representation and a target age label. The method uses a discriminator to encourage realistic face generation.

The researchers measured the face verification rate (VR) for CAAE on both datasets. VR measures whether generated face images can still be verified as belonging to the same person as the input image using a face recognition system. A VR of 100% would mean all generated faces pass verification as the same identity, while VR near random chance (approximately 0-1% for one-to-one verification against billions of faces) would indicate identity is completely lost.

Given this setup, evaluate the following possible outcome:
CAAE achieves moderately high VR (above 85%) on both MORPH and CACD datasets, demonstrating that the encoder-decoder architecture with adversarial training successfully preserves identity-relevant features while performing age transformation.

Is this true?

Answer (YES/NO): NO